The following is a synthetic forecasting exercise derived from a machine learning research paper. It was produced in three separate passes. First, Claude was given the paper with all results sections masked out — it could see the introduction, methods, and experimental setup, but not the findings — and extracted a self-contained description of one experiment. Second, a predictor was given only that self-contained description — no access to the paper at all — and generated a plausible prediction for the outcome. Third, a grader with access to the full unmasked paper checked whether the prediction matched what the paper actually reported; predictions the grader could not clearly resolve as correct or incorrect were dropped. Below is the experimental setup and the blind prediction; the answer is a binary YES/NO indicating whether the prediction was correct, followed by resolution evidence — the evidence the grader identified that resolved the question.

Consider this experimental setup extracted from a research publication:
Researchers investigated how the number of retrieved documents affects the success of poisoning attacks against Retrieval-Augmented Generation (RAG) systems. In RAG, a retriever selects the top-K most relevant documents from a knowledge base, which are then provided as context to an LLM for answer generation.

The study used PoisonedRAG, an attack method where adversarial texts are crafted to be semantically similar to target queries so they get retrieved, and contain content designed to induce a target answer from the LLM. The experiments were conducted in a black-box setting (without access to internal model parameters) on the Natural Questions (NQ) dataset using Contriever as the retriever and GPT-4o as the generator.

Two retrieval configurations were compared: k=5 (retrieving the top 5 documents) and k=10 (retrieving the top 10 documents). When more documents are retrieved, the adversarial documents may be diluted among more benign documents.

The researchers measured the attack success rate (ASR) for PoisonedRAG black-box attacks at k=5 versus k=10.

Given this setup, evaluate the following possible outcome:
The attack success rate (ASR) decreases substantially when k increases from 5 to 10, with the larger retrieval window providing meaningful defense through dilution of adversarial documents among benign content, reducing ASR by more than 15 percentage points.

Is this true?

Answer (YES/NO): NO